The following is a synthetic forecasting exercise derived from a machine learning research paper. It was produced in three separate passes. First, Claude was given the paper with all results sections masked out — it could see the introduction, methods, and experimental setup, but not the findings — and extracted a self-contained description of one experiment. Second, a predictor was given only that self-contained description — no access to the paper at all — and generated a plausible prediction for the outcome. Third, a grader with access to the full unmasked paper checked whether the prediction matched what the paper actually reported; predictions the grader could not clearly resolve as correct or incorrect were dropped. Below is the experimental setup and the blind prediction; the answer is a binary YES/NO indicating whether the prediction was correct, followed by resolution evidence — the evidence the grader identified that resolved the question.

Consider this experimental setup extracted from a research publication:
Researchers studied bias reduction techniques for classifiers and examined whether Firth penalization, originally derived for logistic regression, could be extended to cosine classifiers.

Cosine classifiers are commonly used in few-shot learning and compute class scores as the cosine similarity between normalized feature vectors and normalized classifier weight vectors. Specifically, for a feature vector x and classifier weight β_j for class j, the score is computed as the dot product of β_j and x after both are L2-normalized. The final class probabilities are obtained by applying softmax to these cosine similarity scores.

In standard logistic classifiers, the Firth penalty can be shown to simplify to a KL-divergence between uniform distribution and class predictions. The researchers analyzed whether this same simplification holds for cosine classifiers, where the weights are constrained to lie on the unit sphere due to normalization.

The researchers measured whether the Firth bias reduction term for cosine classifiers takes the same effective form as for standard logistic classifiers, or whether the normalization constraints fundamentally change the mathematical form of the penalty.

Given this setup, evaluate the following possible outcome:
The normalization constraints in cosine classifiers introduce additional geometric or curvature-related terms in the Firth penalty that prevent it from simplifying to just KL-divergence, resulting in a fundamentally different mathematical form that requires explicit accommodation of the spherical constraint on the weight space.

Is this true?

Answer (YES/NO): NO